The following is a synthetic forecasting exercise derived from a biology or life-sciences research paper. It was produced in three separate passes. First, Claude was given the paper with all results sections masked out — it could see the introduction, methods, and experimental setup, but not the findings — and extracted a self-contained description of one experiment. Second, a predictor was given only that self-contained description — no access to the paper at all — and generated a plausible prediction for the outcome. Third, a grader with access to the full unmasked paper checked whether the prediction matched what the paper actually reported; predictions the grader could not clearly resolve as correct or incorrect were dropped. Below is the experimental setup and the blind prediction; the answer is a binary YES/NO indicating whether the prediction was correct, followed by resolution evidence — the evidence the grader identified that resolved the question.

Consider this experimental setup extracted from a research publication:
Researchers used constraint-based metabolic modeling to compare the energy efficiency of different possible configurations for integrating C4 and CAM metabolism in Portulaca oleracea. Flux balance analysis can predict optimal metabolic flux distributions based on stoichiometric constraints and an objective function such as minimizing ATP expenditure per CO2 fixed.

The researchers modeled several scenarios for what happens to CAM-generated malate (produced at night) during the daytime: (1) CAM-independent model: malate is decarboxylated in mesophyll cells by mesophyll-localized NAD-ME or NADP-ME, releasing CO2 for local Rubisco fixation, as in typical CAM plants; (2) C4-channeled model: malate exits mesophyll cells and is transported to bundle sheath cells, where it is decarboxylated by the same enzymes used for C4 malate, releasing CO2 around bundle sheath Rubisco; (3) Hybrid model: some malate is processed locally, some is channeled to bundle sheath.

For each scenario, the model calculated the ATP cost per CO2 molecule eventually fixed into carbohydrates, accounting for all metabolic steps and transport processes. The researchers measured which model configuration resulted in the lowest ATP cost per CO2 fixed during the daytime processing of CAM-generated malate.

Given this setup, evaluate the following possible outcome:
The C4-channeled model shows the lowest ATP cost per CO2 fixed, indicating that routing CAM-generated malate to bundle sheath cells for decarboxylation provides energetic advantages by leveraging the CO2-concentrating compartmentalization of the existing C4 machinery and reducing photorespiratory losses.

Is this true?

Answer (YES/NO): YES